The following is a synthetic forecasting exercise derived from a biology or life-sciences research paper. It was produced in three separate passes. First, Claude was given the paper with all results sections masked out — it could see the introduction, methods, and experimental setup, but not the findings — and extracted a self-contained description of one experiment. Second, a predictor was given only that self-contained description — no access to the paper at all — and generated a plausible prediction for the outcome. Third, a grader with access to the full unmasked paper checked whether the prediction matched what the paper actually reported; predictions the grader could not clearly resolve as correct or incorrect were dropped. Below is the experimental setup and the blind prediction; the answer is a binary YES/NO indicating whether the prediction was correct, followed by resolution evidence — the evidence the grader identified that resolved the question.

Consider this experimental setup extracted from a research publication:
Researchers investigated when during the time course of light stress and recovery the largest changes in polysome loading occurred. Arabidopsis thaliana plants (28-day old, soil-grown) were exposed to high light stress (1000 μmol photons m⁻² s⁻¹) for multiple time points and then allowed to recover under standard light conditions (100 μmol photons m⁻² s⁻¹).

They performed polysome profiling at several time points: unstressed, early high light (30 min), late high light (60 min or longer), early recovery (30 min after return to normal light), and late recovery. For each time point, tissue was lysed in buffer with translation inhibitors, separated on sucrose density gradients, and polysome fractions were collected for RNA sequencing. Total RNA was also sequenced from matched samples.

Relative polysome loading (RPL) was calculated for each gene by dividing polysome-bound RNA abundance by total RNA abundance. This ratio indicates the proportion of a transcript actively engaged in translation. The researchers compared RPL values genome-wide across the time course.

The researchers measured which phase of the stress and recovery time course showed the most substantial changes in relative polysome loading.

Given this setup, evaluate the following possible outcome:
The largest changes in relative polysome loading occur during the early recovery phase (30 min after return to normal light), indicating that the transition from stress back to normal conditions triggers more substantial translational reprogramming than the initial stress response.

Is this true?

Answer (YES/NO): NO